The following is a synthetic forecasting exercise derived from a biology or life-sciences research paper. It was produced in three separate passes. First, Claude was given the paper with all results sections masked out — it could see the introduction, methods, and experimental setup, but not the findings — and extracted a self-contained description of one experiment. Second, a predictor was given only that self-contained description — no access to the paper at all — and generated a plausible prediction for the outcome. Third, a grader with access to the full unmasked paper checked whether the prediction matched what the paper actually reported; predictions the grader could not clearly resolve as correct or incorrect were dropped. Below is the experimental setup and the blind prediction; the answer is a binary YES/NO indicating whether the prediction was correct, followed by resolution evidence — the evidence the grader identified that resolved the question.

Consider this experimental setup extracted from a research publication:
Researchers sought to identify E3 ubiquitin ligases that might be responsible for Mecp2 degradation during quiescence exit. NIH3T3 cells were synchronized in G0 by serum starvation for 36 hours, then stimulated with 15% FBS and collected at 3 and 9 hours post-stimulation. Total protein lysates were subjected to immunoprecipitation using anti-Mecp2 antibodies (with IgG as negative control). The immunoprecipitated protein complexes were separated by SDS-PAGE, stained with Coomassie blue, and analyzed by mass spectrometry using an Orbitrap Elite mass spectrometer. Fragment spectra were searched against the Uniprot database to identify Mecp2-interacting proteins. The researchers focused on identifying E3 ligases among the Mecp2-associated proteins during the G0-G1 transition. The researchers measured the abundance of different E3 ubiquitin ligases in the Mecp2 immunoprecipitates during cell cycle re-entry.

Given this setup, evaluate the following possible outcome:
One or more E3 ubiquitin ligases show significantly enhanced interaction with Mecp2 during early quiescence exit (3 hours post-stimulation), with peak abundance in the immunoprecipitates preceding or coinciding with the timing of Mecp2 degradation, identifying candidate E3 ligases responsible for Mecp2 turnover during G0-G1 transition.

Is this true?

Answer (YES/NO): YES